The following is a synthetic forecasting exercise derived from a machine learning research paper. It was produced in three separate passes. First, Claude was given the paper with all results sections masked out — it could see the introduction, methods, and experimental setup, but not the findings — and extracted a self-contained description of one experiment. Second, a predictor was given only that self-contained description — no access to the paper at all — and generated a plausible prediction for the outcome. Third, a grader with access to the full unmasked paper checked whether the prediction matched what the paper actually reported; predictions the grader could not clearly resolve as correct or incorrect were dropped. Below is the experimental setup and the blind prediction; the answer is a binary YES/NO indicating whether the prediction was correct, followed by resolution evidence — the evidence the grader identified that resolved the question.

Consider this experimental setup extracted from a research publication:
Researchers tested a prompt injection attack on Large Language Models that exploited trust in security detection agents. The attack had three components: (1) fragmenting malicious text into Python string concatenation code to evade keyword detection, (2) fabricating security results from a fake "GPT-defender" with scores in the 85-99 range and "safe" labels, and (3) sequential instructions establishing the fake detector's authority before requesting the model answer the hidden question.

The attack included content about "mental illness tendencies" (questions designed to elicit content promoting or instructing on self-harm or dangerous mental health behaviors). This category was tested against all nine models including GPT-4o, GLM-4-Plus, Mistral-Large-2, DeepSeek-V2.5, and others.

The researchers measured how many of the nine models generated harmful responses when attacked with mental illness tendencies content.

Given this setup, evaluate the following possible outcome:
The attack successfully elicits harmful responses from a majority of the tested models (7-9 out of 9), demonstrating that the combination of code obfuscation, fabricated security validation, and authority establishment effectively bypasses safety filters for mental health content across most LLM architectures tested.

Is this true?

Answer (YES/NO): NO